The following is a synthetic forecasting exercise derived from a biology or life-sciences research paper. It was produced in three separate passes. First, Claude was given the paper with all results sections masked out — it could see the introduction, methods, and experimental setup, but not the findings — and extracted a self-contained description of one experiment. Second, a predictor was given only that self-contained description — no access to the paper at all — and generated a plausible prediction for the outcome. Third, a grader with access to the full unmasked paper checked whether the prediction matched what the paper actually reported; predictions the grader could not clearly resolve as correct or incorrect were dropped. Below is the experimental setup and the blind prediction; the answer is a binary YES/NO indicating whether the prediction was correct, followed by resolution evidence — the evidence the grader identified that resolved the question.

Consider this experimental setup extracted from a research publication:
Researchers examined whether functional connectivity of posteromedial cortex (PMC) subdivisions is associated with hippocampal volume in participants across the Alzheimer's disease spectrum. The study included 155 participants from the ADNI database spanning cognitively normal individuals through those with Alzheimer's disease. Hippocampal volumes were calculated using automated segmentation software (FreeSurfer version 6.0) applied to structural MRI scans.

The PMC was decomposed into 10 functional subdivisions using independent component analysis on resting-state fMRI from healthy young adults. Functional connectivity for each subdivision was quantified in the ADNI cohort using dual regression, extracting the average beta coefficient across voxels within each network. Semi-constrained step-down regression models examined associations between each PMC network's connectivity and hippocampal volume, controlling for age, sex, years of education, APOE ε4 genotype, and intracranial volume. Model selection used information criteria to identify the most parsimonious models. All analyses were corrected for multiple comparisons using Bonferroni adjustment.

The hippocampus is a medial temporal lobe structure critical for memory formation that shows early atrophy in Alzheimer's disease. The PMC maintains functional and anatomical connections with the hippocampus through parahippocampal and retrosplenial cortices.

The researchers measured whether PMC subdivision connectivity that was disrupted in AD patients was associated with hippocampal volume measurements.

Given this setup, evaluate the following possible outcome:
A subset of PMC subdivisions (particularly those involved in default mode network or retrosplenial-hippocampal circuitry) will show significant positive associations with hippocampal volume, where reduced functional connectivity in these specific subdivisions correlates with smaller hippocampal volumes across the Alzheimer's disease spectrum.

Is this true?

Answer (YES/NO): NO